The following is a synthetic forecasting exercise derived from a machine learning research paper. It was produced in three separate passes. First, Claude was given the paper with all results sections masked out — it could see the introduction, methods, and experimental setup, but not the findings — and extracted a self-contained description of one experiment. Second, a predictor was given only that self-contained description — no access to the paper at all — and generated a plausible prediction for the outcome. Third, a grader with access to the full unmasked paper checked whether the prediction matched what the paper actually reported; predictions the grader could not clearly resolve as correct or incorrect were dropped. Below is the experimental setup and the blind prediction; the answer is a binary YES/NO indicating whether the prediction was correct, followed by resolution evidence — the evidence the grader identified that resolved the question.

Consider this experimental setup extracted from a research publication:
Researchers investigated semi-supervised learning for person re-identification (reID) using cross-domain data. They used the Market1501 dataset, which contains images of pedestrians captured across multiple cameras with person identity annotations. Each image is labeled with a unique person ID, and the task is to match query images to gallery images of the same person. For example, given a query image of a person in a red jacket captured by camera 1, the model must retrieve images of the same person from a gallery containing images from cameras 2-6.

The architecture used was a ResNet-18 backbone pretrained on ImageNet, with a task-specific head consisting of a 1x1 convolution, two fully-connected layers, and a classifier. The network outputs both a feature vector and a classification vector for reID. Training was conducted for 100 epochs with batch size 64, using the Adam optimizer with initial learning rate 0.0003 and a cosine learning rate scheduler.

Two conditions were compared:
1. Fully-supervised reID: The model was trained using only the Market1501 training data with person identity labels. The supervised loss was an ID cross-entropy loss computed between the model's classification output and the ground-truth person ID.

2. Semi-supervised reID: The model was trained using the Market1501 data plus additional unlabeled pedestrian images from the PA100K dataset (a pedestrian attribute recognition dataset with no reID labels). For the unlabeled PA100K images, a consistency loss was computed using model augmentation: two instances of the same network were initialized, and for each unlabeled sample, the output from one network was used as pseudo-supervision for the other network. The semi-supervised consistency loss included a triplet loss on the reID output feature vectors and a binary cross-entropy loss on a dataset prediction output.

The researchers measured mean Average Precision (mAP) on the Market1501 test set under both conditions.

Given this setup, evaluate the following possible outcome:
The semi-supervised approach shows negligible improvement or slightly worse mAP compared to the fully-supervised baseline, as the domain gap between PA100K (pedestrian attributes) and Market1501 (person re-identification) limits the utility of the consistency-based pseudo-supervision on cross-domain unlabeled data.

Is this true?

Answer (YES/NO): NO